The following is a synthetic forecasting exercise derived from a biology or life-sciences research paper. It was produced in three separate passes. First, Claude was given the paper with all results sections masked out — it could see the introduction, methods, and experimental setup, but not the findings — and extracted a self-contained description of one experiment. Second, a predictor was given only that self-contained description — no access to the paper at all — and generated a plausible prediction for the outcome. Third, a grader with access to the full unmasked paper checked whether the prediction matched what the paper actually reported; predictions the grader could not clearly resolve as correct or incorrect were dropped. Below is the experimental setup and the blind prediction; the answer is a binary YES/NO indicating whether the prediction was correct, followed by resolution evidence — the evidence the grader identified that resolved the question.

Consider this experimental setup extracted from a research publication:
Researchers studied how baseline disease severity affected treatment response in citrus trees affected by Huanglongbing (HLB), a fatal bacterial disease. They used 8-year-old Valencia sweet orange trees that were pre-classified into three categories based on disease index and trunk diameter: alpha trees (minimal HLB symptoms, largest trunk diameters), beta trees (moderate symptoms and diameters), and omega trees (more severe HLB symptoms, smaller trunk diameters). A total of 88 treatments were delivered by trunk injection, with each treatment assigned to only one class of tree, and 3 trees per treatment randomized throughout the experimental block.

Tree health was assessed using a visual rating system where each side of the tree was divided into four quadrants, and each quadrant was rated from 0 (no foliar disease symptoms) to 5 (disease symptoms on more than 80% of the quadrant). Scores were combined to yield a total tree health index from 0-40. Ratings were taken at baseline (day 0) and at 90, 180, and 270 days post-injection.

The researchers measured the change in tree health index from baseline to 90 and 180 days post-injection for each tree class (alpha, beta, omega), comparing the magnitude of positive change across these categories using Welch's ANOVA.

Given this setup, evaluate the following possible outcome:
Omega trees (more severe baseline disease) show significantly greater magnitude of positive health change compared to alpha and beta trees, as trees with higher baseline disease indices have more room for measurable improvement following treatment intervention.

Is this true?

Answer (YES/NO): YES